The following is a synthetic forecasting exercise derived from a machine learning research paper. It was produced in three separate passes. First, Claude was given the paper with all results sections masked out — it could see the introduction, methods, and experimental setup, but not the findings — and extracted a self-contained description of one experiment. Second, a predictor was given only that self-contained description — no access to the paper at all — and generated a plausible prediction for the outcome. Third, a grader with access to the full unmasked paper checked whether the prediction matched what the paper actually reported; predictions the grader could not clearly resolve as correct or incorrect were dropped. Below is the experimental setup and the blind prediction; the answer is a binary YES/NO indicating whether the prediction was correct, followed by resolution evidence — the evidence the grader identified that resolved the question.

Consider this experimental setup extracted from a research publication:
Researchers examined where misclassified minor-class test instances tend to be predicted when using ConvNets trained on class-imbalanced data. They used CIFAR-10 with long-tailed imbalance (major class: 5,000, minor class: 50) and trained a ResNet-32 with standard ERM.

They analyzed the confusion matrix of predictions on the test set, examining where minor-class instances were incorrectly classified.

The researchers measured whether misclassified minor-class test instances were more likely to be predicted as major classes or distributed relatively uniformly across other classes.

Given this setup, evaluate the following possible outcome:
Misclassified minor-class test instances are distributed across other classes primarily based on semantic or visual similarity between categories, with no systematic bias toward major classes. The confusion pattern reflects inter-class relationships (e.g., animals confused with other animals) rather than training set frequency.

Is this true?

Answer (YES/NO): NO